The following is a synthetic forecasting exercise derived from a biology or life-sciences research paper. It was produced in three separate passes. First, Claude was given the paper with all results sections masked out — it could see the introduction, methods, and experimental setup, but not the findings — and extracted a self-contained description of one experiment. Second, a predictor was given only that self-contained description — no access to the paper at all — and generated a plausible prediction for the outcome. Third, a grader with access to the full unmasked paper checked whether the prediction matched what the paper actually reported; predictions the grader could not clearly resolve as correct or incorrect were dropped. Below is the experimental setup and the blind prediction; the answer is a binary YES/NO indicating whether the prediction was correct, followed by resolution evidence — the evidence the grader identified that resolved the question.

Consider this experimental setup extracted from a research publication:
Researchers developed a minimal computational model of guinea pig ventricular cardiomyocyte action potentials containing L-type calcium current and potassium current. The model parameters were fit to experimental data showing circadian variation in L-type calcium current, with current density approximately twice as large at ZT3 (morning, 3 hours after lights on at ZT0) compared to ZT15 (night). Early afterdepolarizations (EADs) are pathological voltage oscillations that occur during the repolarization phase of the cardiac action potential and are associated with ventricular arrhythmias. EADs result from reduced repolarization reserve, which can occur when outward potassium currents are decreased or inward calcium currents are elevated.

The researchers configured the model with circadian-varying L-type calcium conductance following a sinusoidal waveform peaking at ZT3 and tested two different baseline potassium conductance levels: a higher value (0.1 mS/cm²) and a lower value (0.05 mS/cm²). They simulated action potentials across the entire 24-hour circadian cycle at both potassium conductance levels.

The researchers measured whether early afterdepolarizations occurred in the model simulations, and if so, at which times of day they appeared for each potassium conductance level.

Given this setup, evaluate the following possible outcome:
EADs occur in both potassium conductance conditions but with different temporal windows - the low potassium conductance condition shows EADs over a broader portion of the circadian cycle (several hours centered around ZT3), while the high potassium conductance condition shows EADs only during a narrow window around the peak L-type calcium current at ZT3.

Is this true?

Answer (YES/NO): NO